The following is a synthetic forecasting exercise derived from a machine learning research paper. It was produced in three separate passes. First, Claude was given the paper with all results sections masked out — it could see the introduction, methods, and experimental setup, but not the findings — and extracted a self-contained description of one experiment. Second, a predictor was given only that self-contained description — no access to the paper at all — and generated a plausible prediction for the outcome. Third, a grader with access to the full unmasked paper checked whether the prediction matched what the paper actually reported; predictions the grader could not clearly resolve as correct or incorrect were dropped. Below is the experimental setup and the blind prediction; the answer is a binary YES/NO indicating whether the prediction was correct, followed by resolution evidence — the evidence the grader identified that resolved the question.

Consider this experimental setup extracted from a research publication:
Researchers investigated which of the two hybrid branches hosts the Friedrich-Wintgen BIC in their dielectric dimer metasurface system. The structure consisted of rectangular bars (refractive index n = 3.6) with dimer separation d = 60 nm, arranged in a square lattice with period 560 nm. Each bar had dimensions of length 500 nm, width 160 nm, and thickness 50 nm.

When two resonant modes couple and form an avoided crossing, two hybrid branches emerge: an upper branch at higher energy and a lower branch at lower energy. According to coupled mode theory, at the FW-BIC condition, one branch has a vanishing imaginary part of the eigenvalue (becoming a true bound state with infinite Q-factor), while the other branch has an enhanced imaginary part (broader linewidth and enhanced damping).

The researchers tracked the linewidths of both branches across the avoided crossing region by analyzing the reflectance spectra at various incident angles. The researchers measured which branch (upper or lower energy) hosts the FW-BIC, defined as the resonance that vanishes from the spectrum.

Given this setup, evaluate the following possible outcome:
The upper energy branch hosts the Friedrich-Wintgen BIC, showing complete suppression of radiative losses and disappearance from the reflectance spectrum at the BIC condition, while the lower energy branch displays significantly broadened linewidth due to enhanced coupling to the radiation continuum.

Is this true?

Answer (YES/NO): NO